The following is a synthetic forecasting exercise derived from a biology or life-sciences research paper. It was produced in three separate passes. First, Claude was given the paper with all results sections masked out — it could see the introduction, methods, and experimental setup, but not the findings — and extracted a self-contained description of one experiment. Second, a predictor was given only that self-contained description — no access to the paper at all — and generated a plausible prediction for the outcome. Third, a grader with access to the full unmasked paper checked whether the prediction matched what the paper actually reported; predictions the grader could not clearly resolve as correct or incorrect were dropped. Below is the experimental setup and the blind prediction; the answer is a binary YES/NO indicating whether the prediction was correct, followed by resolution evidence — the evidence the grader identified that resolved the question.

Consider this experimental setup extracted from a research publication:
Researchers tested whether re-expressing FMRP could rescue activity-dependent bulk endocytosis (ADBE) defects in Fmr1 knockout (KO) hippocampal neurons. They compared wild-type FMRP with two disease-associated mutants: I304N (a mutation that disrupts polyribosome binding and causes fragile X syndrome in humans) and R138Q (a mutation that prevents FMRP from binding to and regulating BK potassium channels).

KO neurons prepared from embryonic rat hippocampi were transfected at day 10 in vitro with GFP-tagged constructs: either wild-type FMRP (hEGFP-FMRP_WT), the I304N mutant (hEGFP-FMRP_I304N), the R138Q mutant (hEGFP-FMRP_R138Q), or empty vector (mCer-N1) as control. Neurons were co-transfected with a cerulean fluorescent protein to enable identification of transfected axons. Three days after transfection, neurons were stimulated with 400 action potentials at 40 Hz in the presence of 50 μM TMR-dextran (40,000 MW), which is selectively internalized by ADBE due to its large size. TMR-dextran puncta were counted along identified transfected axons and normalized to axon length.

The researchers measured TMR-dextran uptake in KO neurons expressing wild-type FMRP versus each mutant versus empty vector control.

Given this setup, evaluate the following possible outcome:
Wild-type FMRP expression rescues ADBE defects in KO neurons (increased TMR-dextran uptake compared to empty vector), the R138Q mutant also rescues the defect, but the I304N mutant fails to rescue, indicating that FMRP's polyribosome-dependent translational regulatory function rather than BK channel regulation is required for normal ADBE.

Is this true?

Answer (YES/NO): NO